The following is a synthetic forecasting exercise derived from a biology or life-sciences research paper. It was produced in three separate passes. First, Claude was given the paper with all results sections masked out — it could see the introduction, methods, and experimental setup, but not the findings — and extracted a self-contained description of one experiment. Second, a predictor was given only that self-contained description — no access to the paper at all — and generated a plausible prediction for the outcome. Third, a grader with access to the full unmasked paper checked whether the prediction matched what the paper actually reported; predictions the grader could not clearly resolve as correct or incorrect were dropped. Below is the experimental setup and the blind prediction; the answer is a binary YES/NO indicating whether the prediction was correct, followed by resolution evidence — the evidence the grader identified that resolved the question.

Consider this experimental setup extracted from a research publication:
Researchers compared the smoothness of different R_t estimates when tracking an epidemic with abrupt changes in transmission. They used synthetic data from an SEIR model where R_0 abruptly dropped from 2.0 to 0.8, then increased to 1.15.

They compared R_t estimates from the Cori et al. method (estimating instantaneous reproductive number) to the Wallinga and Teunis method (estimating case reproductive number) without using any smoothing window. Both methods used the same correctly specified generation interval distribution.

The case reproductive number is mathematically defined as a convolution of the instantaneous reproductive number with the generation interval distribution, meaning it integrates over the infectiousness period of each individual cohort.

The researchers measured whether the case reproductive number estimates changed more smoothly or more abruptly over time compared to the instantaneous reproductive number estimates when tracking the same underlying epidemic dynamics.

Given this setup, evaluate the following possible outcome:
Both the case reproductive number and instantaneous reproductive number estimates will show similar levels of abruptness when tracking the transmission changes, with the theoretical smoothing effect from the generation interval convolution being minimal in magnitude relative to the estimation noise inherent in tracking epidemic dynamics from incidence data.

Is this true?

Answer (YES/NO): NO